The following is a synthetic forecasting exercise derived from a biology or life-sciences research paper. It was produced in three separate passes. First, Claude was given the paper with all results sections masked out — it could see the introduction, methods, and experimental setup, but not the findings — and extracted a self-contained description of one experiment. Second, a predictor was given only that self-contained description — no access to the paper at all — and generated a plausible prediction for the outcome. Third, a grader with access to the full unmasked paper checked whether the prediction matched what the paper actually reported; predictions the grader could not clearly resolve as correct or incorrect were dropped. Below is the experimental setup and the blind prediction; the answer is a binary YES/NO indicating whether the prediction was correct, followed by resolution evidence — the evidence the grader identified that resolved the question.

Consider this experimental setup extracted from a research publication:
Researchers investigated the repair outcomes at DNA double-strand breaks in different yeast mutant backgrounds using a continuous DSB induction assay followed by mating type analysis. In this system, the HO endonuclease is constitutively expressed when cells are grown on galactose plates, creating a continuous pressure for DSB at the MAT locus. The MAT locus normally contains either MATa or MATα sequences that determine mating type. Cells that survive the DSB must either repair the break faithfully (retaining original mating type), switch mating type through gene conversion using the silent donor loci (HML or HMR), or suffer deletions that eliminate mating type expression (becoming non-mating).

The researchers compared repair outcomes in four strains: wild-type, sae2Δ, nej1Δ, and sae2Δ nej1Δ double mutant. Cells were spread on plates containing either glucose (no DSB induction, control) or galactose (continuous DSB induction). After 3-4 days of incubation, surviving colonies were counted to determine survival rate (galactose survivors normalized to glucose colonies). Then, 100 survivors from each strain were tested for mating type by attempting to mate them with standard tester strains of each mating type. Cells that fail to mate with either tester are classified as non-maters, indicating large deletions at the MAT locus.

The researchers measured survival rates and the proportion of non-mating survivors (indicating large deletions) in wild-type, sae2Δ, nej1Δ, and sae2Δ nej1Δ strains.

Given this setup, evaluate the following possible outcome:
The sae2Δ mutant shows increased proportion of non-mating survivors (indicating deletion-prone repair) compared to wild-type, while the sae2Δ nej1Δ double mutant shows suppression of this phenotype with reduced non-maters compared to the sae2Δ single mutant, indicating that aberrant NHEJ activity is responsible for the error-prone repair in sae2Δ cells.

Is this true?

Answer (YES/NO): NO